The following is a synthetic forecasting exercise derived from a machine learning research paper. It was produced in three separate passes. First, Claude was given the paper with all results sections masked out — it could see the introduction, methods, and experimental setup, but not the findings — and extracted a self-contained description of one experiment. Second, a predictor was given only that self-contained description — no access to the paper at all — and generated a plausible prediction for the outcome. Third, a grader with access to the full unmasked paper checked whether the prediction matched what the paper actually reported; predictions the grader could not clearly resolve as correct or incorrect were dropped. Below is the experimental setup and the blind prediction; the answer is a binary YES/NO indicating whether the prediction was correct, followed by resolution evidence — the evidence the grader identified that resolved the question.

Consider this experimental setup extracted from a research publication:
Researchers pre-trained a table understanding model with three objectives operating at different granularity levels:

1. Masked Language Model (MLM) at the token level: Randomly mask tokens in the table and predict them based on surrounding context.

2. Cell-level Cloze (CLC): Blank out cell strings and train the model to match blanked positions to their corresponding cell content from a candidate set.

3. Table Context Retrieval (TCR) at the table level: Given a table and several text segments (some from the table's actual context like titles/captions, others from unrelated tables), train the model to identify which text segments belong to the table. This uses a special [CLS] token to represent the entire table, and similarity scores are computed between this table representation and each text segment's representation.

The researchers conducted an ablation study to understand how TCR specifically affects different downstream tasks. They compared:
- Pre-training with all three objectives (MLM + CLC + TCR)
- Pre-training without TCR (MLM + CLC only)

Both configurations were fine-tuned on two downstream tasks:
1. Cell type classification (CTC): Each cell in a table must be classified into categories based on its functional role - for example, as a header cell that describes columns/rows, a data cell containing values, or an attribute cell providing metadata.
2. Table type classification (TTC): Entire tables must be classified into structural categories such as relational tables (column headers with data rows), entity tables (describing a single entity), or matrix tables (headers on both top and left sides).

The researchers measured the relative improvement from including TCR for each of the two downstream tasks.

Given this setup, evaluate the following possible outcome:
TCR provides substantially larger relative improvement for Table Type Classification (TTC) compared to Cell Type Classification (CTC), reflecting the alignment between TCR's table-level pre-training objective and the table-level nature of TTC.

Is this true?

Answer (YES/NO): YES